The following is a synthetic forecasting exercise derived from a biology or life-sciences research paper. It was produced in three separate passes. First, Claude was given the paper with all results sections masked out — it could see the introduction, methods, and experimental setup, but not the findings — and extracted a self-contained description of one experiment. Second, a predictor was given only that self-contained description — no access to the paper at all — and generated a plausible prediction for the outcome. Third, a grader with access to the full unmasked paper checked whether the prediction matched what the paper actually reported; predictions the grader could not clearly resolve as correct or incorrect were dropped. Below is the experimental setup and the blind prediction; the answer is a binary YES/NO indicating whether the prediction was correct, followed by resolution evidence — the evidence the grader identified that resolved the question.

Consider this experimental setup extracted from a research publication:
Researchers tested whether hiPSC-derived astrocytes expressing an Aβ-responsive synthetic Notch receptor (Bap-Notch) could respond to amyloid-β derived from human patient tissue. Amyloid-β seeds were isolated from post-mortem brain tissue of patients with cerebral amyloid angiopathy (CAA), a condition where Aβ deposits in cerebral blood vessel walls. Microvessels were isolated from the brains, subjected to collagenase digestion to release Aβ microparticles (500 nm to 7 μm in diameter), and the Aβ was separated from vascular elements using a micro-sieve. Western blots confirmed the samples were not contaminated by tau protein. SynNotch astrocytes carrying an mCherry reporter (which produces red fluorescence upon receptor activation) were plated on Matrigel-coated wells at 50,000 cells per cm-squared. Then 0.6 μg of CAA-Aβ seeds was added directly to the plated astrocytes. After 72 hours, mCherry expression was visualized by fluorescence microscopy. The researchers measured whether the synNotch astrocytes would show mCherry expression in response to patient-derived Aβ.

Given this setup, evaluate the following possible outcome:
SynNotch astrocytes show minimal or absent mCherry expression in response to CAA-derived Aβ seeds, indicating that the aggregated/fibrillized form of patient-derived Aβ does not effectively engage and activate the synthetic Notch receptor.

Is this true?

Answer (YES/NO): NO